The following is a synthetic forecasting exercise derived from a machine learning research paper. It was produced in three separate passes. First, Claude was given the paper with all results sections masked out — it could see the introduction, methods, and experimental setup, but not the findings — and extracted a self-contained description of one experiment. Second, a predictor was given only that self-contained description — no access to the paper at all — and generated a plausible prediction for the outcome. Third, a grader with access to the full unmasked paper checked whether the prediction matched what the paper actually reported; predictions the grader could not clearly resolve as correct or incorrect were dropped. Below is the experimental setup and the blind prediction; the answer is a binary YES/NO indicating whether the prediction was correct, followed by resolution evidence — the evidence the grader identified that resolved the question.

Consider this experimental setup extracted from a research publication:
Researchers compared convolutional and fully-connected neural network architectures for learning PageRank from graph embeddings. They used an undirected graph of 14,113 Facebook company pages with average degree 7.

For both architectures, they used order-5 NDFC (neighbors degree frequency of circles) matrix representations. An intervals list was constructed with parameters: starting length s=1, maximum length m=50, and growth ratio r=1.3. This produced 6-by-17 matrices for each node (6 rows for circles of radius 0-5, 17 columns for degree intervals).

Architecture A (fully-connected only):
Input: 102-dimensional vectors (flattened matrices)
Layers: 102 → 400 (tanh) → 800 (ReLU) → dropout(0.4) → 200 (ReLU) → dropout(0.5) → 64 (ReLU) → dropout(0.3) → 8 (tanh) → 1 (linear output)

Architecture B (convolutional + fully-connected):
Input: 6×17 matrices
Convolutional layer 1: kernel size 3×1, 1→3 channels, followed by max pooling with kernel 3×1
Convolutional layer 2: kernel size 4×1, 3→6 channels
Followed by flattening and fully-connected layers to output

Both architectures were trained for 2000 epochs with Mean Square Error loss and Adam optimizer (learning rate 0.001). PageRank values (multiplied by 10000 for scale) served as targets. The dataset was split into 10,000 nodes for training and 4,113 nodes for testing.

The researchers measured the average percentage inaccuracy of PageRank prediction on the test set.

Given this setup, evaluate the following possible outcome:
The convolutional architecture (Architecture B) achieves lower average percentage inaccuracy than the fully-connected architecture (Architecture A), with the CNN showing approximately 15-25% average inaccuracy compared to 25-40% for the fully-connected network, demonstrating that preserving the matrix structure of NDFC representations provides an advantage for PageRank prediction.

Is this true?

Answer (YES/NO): NO